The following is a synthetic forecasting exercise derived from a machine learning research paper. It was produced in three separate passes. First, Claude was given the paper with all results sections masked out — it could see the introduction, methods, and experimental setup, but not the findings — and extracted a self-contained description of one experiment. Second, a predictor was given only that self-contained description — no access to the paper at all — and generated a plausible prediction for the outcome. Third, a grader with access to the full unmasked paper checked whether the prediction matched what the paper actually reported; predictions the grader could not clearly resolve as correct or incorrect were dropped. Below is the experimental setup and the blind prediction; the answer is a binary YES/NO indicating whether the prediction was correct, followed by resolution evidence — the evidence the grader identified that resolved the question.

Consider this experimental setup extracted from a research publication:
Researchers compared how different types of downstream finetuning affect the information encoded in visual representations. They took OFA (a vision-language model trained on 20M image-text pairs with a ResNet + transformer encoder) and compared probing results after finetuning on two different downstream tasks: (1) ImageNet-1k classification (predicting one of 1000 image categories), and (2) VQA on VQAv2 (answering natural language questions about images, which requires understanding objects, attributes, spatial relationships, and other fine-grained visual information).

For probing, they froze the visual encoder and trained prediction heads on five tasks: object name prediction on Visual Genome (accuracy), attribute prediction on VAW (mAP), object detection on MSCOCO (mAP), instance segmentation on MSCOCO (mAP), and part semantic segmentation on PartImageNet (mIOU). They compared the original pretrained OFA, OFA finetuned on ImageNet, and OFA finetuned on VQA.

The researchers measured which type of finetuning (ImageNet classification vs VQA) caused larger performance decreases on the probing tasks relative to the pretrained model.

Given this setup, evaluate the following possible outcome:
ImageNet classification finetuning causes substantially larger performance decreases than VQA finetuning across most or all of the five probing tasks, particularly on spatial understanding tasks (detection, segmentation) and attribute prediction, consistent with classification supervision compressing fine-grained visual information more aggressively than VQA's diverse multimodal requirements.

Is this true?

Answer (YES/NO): NO